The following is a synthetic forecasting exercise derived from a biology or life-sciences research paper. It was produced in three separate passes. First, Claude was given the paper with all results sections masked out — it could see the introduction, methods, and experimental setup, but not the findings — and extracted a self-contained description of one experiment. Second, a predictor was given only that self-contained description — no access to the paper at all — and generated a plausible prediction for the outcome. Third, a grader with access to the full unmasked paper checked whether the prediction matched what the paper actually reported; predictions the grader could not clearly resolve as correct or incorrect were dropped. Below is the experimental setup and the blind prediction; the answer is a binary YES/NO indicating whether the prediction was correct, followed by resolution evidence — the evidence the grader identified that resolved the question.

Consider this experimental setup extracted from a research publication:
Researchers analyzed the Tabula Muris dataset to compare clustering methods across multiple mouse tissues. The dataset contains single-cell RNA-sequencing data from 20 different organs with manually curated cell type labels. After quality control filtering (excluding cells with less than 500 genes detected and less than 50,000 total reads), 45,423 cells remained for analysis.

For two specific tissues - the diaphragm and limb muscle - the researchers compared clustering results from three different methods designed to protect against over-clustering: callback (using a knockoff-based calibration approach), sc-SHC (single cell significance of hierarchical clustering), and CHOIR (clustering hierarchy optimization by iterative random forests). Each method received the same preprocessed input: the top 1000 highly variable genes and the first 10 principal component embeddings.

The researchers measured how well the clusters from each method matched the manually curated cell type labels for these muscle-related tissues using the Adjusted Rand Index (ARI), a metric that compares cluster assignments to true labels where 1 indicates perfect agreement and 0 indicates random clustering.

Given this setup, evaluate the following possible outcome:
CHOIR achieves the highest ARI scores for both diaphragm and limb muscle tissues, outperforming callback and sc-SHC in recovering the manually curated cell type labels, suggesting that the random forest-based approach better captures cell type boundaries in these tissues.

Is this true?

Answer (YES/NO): NO